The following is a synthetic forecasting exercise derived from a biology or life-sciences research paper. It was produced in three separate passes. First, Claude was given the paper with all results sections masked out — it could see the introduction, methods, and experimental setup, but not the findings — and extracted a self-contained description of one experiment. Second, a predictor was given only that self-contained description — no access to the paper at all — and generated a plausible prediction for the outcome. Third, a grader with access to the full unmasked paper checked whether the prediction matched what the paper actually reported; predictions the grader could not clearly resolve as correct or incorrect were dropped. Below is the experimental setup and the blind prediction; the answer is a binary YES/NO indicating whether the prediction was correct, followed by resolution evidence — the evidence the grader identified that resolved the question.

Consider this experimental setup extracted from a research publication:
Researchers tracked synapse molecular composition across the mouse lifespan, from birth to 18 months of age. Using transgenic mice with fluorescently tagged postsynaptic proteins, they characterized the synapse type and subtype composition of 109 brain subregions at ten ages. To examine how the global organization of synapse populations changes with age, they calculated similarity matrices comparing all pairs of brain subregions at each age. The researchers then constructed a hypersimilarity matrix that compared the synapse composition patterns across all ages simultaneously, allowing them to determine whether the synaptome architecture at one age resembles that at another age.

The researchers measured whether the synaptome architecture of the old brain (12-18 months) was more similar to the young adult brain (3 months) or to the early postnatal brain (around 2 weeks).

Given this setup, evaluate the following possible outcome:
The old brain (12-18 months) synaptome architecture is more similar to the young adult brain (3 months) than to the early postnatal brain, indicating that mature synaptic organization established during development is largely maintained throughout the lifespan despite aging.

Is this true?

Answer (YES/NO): NO